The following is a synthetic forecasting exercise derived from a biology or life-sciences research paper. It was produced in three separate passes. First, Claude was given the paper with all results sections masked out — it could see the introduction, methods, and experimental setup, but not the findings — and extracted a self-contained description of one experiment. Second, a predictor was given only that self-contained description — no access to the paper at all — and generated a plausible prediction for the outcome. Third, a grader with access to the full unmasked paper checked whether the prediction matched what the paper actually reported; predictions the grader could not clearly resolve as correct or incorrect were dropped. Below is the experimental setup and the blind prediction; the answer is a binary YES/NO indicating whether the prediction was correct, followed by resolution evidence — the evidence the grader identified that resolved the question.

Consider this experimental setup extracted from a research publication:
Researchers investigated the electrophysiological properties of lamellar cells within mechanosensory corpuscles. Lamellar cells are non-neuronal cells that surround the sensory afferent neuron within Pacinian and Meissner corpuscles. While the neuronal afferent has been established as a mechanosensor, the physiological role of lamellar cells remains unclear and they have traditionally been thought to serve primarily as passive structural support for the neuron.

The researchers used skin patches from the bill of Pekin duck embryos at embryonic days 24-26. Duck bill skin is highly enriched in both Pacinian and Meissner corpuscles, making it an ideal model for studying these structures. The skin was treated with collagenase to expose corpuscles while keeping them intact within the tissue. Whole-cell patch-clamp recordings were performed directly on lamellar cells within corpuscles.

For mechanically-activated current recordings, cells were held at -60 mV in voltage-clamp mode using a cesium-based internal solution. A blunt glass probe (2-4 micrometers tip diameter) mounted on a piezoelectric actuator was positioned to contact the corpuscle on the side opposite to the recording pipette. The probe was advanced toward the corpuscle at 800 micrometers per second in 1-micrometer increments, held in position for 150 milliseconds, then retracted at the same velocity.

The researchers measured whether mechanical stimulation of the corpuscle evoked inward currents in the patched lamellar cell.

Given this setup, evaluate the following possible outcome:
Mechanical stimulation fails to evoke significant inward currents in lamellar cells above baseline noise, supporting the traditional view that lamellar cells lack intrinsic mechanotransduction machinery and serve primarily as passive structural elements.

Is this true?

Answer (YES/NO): NO